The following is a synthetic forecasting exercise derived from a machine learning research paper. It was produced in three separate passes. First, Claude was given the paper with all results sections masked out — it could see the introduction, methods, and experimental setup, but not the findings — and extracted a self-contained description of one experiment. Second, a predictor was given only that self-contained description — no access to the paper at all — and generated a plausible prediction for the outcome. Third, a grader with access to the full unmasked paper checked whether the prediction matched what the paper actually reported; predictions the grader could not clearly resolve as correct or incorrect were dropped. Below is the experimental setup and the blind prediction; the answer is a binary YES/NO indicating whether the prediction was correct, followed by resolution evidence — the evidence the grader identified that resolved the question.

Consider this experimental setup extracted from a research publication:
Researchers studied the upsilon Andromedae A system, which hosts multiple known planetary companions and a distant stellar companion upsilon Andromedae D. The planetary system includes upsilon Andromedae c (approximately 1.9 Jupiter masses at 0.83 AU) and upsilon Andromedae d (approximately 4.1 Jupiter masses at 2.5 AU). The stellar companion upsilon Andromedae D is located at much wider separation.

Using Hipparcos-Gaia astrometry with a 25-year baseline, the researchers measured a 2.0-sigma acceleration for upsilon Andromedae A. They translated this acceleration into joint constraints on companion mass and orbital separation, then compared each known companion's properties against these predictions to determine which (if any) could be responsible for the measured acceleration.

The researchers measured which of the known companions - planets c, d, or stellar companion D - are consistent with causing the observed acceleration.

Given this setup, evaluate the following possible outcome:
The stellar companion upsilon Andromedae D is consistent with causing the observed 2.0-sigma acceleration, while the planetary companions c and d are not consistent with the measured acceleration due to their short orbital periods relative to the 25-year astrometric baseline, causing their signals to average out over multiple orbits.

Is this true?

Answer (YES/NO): NO